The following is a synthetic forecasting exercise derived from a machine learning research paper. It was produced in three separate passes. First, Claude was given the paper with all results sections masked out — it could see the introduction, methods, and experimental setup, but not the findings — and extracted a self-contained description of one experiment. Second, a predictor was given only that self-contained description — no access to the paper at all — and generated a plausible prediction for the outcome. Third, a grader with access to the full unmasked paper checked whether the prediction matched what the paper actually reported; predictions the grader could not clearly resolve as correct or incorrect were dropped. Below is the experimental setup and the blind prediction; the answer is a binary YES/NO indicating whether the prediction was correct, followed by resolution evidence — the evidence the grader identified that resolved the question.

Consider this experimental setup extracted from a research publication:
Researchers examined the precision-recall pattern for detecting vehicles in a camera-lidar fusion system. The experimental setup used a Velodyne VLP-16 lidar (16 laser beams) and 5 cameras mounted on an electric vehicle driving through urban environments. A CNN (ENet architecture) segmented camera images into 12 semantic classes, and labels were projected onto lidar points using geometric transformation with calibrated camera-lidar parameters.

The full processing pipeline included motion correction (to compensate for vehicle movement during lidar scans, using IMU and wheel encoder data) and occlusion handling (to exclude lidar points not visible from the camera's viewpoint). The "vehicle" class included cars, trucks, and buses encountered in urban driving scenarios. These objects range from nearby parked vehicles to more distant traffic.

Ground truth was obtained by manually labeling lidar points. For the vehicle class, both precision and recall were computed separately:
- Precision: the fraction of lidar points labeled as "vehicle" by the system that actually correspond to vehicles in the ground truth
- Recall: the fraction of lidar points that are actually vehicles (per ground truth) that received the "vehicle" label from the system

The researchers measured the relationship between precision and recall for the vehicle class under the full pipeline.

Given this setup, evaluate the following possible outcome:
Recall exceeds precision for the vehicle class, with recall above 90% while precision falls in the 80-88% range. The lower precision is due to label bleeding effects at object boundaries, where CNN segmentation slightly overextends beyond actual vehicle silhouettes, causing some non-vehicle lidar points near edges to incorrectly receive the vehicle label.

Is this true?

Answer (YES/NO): YES